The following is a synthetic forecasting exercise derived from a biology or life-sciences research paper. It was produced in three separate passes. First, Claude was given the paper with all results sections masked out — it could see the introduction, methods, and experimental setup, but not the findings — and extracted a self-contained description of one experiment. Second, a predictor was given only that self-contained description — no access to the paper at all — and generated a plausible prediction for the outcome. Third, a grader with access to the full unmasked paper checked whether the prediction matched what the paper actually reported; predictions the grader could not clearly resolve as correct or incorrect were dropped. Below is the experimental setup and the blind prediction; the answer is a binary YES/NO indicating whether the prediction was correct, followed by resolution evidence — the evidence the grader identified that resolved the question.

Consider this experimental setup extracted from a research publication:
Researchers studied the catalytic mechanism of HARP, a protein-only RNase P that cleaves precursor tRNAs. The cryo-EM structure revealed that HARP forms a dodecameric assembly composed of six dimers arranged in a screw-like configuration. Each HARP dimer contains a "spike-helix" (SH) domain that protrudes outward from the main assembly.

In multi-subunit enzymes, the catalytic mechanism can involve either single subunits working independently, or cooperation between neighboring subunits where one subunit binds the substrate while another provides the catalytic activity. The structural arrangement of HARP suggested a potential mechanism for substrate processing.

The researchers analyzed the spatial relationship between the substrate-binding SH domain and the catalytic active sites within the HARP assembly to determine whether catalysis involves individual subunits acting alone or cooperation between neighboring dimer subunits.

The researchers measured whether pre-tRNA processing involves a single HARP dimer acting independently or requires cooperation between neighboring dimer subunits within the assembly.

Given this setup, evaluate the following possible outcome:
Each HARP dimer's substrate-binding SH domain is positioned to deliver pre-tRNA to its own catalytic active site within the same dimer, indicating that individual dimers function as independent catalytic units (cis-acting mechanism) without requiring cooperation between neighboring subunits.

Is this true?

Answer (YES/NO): NO